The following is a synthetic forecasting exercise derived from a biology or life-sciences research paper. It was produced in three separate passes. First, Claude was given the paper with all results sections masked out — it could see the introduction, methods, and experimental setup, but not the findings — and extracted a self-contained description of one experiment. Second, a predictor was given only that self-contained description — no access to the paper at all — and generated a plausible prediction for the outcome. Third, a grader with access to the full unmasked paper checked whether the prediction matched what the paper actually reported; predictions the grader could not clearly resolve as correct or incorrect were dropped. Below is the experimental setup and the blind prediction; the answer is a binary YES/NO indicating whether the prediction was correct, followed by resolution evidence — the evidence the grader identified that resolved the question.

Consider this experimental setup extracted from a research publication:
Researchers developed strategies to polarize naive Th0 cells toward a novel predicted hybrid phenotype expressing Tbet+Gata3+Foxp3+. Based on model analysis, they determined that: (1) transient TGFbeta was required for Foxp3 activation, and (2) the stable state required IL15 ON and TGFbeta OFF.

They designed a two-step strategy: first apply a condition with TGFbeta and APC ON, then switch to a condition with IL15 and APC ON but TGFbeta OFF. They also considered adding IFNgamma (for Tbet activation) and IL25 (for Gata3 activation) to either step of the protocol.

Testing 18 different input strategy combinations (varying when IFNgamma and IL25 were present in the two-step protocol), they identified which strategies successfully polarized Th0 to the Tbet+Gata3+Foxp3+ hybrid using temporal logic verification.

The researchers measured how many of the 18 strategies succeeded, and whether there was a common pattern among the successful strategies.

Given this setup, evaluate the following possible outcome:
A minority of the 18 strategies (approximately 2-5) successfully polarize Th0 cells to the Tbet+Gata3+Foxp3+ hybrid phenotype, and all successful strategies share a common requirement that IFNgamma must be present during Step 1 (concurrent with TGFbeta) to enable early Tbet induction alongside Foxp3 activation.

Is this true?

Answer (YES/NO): NO